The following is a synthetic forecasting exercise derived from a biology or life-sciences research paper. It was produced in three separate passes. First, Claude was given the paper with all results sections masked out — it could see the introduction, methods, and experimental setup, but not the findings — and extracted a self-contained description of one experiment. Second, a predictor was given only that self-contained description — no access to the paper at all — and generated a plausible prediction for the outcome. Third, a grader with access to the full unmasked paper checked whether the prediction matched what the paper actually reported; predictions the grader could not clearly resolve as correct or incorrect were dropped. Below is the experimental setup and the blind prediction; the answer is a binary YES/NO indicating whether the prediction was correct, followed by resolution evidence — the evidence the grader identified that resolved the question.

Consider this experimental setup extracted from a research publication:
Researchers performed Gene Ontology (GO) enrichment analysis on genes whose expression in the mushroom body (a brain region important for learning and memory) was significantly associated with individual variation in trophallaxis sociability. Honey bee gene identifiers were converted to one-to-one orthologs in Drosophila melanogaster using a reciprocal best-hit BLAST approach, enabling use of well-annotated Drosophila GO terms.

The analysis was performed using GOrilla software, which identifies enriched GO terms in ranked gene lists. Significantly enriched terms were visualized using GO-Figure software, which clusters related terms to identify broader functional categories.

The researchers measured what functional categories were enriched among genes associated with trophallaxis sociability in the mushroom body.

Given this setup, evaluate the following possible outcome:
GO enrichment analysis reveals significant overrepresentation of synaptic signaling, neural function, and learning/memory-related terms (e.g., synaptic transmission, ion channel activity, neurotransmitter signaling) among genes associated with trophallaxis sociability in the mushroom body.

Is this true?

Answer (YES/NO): NO